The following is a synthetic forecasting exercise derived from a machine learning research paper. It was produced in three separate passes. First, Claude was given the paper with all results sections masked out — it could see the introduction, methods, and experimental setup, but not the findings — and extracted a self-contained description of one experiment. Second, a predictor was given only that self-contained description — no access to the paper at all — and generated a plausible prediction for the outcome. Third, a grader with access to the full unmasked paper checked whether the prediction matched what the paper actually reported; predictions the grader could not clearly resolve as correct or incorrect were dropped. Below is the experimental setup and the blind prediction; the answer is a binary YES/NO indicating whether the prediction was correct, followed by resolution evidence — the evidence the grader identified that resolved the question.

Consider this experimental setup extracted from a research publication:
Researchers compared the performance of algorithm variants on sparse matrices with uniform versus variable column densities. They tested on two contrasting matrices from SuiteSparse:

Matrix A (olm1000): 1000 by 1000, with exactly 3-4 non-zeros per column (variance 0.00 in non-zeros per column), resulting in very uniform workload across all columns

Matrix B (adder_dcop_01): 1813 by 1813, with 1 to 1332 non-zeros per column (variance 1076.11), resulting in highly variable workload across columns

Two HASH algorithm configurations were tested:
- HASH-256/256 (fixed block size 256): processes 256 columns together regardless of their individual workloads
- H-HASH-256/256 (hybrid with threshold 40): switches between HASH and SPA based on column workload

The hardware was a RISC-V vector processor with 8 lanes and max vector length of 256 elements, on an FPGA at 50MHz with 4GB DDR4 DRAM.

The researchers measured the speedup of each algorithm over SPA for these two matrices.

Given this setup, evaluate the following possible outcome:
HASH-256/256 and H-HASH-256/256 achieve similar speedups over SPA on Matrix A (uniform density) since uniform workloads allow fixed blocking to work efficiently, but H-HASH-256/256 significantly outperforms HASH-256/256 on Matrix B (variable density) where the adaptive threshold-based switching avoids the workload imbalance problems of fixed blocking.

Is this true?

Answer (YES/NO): YES